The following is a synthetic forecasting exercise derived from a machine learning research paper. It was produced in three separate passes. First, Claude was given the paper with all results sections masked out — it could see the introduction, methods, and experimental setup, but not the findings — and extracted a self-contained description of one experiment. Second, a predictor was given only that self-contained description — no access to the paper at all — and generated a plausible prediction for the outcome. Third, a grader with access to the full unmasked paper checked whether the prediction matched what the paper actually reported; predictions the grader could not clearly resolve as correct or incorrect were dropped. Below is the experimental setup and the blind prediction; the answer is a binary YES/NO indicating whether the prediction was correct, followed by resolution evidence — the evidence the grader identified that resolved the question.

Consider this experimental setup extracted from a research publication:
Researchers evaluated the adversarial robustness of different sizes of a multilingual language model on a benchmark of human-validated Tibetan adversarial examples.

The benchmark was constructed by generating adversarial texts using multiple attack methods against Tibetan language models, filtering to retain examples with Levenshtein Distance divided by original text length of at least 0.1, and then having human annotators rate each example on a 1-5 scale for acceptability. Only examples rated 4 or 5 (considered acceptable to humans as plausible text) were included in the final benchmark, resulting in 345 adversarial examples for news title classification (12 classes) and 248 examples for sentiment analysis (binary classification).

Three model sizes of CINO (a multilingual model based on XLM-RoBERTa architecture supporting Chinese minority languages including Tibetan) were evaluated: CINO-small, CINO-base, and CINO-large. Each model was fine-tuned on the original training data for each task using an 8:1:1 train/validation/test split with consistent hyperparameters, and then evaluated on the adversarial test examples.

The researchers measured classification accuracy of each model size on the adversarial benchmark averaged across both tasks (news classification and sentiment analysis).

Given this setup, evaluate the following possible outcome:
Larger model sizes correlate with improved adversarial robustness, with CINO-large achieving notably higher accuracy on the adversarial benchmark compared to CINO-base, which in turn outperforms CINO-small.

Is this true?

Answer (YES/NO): NO